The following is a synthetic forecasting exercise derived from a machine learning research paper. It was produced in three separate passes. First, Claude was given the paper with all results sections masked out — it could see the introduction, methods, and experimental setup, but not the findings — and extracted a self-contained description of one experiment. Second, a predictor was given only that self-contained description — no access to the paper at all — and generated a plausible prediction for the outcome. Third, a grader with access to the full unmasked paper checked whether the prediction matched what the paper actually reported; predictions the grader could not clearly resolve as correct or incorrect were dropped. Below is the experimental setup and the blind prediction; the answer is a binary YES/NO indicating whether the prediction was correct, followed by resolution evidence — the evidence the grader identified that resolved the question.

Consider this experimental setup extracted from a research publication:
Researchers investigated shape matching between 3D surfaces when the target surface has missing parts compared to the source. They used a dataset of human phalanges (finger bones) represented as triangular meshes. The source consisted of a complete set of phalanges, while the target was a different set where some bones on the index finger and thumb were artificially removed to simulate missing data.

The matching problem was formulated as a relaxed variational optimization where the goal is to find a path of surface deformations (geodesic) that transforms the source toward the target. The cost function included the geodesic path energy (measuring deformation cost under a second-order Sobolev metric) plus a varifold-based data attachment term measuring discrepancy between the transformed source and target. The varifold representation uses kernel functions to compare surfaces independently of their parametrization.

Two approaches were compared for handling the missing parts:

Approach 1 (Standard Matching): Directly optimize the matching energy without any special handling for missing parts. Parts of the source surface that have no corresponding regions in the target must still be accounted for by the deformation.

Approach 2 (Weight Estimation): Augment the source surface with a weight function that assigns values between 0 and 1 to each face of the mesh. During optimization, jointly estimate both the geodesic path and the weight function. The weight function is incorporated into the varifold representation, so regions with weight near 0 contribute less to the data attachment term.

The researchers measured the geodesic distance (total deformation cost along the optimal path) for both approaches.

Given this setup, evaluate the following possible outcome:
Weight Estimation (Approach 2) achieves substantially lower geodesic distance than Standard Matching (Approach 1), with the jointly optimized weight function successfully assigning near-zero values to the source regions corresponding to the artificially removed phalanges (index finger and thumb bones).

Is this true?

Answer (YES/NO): NO